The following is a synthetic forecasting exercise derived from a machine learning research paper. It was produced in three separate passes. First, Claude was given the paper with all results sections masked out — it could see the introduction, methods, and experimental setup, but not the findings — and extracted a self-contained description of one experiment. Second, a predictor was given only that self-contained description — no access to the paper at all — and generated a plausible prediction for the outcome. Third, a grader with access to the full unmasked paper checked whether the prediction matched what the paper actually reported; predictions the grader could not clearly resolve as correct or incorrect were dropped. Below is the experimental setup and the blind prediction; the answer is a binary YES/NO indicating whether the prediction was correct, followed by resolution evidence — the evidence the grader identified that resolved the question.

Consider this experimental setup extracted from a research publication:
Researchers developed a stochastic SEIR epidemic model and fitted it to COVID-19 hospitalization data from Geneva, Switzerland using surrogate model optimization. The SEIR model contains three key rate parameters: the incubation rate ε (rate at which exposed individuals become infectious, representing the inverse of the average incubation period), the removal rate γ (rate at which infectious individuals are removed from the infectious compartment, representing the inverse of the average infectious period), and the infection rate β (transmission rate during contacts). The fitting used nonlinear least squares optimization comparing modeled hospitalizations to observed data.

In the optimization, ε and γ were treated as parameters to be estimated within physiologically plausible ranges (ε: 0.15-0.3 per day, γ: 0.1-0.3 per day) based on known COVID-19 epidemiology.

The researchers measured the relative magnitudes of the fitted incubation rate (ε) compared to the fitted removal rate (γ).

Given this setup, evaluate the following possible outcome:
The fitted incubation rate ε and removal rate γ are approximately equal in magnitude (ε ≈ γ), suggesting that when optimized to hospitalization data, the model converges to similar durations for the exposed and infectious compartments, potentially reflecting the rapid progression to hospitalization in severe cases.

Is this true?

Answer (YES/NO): NO